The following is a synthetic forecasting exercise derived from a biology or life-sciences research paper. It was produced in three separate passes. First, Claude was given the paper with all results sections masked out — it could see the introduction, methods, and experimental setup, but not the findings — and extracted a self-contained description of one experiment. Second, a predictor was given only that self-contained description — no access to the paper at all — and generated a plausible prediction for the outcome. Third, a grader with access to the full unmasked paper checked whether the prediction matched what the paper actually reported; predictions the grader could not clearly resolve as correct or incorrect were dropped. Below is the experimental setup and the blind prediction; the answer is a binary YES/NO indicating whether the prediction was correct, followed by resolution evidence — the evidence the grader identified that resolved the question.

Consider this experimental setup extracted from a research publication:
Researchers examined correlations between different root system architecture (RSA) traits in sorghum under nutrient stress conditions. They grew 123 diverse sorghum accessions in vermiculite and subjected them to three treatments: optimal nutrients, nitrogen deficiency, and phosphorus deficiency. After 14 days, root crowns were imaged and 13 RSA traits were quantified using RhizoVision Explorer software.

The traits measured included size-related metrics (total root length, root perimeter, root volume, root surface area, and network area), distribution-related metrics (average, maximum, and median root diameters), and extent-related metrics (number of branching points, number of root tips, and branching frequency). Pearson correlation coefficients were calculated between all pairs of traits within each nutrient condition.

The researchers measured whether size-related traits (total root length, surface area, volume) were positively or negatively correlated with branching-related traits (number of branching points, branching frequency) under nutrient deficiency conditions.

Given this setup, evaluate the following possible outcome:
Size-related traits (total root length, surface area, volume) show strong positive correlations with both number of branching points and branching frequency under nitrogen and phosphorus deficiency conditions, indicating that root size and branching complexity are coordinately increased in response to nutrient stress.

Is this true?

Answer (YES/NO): NO